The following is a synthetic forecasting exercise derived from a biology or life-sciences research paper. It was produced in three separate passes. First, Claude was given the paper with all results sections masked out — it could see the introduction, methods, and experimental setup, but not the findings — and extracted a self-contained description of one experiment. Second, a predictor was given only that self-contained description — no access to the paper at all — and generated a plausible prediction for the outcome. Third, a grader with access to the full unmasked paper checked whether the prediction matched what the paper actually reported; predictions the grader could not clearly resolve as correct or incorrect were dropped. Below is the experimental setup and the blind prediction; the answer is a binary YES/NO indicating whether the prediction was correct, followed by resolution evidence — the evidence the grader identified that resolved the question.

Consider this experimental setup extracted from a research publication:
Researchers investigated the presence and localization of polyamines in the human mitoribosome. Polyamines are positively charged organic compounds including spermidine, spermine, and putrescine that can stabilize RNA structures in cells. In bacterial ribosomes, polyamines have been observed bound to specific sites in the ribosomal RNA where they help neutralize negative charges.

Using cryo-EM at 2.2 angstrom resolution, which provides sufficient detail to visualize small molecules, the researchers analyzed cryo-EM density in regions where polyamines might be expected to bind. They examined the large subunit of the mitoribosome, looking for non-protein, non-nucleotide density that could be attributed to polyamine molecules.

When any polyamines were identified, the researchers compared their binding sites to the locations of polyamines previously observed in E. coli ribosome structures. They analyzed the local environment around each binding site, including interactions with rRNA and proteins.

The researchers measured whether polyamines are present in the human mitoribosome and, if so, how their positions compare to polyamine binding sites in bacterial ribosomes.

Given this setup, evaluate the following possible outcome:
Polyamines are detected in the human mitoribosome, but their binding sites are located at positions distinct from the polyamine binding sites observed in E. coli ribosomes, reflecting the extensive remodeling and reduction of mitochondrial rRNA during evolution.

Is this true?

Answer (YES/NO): YES